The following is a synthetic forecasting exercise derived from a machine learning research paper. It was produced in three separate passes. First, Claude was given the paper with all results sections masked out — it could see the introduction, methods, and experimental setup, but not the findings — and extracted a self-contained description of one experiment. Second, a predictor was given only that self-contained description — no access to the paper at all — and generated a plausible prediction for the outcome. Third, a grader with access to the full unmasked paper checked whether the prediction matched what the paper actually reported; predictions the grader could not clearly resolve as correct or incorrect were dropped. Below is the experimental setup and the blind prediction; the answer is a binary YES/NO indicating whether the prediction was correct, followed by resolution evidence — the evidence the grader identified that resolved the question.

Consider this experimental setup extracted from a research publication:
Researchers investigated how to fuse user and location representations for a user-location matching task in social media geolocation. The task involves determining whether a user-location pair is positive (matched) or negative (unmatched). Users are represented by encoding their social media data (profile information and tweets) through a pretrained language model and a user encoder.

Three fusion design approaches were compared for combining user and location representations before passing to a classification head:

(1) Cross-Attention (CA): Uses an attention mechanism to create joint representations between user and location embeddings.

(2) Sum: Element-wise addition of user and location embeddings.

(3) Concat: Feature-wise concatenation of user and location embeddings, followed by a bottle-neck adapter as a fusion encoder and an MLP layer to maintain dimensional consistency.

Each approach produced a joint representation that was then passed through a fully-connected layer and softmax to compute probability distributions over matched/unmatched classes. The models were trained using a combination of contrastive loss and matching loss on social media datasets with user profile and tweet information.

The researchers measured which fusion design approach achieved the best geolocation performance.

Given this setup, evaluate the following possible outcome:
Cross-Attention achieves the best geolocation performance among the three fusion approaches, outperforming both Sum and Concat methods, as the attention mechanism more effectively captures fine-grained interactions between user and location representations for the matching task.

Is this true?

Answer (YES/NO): NO